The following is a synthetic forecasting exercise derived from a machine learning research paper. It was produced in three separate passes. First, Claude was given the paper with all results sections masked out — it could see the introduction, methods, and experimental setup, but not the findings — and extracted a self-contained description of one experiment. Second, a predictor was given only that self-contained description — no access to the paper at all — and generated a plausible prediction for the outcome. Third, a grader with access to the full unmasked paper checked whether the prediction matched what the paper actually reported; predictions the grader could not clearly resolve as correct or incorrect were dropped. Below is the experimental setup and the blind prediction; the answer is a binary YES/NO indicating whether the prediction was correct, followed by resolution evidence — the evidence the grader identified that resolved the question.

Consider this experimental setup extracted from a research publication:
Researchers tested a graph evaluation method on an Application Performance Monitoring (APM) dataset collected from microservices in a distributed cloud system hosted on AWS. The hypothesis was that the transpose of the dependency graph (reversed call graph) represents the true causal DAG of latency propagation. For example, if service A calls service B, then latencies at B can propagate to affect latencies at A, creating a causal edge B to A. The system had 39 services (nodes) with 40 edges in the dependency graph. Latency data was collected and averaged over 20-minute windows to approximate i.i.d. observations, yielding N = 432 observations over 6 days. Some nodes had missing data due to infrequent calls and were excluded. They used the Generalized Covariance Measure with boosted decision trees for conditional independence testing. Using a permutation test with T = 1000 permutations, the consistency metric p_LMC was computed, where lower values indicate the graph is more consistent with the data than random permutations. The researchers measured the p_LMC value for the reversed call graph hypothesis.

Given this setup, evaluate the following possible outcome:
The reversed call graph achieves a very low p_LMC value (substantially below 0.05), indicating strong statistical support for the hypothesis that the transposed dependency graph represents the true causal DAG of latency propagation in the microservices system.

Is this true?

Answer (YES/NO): YES